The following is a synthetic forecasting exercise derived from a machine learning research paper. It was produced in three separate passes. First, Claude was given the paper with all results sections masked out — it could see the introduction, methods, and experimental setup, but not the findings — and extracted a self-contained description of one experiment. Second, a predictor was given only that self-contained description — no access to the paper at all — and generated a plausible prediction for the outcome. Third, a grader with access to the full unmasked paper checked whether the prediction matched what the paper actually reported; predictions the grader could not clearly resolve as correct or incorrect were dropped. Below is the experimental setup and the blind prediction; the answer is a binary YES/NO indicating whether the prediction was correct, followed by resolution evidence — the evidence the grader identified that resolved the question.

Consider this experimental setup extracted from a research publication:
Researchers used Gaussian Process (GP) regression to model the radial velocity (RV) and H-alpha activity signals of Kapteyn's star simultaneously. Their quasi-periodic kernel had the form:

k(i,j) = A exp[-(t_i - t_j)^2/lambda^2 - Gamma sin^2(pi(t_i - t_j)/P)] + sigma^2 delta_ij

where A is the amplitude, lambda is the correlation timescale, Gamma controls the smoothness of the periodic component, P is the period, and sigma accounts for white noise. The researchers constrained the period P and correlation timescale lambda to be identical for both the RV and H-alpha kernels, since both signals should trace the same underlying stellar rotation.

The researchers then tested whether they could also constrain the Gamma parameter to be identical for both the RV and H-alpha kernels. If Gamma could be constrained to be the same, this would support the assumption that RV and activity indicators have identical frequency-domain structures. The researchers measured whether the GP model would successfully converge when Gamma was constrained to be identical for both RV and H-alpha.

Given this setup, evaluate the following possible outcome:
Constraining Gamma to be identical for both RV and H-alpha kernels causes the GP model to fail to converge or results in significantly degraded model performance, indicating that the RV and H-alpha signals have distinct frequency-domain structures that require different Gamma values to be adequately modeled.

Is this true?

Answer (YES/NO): YES